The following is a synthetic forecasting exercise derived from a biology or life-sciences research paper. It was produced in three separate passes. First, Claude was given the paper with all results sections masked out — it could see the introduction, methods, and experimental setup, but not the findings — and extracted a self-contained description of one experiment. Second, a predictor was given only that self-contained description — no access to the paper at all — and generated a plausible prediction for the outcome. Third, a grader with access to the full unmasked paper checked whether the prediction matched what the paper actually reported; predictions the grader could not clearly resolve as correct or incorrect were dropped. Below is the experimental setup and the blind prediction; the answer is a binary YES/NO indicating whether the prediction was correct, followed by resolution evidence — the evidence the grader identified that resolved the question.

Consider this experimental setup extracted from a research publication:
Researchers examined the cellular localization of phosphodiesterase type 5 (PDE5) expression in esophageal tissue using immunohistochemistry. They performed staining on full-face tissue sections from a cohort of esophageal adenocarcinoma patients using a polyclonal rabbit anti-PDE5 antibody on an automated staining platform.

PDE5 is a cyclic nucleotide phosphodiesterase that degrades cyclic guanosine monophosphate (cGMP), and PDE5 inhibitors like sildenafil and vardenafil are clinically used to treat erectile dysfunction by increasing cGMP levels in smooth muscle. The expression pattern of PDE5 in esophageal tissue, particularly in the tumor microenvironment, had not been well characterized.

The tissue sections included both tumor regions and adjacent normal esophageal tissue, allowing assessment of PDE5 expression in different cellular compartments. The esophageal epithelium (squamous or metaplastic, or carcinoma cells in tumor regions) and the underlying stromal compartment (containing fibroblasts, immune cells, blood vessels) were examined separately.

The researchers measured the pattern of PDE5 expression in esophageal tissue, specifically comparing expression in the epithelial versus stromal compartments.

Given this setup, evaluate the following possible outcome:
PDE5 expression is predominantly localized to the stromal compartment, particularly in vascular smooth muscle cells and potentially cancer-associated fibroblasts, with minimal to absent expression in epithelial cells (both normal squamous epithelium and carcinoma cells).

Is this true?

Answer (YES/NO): YES